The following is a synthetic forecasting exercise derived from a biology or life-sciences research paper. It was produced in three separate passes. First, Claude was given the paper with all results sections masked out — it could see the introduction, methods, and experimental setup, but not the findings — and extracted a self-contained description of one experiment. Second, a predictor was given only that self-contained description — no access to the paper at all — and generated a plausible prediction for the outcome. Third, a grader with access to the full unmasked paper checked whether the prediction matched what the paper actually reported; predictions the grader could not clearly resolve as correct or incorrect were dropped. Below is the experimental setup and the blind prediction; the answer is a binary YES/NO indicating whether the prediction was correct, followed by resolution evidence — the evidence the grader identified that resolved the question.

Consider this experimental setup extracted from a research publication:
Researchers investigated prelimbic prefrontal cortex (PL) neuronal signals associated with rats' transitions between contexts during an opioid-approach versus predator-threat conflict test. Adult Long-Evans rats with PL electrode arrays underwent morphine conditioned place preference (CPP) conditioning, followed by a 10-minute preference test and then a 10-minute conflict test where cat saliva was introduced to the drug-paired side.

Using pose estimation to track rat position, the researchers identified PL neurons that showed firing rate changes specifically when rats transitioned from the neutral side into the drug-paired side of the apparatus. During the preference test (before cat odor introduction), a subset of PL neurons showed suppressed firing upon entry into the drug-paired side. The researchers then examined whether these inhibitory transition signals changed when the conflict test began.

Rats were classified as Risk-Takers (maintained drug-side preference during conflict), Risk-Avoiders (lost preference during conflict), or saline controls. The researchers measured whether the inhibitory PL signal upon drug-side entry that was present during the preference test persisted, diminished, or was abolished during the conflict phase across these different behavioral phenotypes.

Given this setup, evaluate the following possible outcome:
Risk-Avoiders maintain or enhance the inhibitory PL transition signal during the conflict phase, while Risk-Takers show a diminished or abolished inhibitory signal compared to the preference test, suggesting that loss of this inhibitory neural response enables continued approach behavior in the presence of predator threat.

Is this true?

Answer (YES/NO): NO